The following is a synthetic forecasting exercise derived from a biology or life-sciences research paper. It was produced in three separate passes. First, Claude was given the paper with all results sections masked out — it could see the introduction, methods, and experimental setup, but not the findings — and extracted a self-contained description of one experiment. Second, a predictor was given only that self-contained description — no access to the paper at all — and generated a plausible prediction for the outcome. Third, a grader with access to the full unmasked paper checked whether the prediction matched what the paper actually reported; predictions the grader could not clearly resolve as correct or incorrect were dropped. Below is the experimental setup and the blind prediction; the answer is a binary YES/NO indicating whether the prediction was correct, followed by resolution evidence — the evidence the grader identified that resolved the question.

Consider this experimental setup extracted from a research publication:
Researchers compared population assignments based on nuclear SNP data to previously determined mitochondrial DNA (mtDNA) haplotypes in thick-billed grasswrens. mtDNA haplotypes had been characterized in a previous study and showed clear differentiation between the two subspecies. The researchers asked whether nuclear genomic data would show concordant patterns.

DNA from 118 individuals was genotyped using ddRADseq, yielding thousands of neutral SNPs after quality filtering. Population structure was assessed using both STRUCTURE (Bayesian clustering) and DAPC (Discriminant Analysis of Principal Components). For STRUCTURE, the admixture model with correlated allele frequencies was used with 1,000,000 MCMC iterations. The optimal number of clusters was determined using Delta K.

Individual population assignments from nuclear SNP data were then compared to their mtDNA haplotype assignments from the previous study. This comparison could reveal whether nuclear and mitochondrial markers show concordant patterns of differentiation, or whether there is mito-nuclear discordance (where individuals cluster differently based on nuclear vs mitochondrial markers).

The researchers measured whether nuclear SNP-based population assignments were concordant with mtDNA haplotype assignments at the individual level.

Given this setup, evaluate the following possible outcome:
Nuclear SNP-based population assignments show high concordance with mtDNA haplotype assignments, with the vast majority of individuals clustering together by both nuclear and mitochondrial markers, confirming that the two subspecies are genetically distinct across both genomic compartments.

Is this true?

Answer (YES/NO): NO